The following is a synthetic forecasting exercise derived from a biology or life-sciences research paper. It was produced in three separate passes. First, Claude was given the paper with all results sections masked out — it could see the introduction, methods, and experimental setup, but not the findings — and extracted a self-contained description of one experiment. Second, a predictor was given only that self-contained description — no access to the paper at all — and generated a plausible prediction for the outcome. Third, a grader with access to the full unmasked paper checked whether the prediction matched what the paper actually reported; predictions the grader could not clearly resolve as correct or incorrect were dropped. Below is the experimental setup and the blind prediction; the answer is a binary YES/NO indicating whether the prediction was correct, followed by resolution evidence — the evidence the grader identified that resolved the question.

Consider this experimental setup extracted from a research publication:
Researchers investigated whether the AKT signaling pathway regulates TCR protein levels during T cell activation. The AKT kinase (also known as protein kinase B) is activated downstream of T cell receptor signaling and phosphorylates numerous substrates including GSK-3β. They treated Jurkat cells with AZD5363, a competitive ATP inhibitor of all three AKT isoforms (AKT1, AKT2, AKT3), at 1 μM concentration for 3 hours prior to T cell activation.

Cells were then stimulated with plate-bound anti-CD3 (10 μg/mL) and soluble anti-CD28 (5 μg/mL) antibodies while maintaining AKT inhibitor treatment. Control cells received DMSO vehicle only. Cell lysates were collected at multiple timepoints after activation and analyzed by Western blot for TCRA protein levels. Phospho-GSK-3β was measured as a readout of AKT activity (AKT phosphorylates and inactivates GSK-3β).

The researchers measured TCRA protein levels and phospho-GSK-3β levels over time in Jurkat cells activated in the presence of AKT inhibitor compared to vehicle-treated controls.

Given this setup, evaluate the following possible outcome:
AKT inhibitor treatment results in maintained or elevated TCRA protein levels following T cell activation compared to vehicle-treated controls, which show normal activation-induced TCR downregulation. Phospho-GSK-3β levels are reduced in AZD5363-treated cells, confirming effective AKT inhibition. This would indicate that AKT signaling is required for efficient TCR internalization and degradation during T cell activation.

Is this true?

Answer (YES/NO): NO